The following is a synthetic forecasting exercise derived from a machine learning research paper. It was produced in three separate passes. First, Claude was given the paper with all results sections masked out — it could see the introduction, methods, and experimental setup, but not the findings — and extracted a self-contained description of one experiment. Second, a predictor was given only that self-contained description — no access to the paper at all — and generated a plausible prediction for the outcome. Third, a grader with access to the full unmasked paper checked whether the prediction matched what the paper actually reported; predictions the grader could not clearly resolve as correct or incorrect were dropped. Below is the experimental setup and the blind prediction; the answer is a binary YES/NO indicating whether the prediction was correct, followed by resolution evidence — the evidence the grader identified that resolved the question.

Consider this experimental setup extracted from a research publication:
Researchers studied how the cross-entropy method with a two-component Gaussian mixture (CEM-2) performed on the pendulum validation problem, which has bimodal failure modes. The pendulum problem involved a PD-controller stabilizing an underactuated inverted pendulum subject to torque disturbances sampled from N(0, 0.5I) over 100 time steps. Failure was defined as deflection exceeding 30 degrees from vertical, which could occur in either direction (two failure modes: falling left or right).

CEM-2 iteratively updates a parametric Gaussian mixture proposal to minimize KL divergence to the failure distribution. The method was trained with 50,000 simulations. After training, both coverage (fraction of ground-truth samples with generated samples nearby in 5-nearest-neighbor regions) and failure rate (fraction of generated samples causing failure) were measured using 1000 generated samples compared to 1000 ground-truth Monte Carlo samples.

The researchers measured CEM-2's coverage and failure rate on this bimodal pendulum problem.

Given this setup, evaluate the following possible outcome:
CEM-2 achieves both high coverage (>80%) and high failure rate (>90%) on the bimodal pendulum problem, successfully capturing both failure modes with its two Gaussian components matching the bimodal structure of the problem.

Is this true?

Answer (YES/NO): NO